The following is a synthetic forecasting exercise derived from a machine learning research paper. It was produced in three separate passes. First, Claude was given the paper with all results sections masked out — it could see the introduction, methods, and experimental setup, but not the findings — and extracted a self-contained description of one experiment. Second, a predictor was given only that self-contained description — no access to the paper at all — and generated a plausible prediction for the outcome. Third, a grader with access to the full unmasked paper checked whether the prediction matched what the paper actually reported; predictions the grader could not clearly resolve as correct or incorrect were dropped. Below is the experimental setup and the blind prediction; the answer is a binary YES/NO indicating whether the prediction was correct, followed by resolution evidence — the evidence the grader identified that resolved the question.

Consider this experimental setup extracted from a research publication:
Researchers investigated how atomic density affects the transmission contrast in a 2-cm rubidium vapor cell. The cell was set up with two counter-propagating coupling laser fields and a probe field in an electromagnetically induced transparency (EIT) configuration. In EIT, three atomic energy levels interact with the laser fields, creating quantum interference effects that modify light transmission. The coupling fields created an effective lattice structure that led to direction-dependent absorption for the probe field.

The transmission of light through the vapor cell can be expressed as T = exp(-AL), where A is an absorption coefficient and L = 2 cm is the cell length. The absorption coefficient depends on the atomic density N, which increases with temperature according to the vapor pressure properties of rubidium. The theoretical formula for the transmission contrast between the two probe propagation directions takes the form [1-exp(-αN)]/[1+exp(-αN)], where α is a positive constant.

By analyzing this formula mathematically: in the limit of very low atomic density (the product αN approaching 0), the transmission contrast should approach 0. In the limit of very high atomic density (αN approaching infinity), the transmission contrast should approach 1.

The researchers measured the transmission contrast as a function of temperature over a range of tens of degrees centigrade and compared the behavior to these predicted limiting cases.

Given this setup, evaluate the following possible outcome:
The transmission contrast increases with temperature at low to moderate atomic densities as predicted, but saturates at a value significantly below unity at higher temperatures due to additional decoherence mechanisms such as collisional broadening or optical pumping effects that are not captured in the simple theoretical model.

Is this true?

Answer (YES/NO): NO